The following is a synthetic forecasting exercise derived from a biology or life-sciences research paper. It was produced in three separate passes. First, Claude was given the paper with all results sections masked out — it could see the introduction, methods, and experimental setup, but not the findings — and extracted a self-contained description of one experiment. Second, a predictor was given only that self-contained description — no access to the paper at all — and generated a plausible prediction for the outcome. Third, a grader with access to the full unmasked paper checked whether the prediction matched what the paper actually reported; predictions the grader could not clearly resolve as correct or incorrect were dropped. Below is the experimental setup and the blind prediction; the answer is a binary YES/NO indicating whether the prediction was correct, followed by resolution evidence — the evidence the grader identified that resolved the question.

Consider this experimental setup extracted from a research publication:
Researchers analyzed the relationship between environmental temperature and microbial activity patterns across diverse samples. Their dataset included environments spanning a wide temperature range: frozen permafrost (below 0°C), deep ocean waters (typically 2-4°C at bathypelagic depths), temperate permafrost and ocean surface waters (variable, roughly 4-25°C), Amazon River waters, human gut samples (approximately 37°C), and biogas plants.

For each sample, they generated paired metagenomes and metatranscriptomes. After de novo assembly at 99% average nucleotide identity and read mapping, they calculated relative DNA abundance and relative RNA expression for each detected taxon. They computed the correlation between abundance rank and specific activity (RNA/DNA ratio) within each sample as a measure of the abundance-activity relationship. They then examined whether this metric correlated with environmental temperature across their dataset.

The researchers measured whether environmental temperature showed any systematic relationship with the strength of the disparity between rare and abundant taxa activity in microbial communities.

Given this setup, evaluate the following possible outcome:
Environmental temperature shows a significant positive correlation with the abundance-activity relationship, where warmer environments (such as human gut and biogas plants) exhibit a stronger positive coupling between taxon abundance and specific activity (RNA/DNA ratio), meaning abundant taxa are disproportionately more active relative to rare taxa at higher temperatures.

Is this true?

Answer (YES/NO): YES